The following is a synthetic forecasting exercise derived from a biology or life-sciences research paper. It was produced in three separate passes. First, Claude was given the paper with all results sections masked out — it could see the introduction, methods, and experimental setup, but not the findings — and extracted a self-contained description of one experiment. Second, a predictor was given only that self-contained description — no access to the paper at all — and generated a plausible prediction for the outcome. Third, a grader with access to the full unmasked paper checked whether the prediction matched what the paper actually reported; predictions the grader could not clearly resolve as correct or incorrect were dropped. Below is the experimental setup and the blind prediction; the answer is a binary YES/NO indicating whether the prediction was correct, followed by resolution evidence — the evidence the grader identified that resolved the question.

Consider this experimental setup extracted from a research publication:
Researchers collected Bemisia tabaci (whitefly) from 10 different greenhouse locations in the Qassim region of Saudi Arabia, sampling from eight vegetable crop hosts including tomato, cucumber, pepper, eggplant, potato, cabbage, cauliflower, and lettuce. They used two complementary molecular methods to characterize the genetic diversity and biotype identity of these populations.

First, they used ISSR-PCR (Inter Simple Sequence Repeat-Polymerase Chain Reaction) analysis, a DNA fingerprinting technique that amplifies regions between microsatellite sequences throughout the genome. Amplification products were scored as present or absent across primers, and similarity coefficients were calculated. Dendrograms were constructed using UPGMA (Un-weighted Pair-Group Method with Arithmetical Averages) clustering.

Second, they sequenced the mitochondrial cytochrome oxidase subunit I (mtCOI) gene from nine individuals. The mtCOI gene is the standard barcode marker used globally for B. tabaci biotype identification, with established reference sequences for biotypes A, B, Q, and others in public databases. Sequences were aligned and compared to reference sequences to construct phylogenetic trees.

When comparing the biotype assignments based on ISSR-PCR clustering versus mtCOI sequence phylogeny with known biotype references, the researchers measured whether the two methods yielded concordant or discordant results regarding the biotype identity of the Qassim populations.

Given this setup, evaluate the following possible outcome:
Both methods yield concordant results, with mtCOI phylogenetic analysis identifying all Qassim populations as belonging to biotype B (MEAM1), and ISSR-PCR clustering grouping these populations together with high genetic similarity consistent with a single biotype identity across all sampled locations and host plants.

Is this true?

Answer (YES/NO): NO